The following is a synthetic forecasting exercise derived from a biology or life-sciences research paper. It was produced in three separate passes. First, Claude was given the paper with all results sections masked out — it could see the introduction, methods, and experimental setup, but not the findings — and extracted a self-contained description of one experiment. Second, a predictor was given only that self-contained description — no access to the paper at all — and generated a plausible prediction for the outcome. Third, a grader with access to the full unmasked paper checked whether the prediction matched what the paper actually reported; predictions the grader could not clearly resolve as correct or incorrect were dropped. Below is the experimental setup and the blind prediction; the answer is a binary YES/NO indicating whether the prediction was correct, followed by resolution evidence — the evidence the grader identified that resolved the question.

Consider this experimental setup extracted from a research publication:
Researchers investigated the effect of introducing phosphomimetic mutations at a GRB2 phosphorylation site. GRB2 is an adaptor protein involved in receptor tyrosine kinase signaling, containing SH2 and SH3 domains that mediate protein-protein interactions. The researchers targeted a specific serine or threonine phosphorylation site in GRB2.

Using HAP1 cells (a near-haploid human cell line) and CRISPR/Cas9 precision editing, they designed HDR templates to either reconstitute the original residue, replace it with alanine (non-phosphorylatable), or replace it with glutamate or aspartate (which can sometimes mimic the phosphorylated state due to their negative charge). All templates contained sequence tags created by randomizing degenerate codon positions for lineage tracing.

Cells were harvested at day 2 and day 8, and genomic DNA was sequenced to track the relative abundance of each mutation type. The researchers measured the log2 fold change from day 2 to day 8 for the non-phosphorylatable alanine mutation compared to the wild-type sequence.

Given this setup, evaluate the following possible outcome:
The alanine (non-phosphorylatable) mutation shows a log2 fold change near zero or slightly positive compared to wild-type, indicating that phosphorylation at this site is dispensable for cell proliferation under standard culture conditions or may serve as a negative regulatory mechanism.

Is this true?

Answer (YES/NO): YES